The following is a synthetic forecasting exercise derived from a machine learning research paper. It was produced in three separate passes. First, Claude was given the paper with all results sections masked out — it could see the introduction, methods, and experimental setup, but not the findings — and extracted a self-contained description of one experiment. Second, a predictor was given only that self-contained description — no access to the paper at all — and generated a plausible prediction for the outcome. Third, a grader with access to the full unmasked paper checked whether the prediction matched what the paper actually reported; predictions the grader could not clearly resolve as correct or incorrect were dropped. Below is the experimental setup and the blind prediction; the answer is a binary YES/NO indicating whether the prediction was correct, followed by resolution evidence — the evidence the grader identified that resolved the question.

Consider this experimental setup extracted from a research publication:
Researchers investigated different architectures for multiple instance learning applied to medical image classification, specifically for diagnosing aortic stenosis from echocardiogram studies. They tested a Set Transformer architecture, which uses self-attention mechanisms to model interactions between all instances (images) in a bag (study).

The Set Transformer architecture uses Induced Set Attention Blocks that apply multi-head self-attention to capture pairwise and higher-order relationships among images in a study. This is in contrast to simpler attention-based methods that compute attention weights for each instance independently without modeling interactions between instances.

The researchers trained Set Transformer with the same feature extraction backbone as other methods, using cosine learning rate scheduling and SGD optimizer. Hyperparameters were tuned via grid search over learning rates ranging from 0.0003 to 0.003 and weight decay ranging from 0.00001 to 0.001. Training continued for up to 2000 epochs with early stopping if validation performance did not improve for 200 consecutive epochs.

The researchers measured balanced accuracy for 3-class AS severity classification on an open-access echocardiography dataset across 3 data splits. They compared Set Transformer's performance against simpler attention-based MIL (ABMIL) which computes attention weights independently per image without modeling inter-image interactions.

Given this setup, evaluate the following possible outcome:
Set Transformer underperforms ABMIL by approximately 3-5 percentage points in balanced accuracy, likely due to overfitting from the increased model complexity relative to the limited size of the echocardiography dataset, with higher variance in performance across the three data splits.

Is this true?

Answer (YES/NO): NO